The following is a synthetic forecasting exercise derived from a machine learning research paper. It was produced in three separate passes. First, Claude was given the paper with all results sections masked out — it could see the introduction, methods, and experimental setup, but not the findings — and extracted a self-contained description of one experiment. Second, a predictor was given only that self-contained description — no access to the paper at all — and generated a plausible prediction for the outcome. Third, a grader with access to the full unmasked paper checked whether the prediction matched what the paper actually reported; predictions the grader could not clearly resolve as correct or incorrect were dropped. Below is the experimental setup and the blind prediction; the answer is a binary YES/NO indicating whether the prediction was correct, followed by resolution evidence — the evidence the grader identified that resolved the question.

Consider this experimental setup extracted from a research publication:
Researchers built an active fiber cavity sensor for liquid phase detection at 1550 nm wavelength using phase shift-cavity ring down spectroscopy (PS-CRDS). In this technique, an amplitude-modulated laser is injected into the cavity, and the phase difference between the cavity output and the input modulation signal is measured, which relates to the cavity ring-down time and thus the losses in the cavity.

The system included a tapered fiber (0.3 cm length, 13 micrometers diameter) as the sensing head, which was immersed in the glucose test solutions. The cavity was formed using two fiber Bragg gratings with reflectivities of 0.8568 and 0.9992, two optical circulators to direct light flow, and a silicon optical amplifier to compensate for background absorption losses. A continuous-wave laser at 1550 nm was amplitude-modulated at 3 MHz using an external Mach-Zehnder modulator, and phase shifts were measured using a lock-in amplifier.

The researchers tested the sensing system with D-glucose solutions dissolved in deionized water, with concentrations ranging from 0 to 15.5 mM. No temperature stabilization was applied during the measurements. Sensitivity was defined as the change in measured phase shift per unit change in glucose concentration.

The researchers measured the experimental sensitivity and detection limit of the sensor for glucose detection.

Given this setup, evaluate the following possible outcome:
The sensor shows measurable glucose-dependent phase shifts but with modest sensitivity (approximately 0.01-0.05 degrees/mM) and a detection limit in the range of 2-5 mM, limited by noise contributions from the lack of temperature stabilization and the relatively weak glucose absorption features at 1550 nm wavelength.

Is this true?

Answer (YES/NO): NO